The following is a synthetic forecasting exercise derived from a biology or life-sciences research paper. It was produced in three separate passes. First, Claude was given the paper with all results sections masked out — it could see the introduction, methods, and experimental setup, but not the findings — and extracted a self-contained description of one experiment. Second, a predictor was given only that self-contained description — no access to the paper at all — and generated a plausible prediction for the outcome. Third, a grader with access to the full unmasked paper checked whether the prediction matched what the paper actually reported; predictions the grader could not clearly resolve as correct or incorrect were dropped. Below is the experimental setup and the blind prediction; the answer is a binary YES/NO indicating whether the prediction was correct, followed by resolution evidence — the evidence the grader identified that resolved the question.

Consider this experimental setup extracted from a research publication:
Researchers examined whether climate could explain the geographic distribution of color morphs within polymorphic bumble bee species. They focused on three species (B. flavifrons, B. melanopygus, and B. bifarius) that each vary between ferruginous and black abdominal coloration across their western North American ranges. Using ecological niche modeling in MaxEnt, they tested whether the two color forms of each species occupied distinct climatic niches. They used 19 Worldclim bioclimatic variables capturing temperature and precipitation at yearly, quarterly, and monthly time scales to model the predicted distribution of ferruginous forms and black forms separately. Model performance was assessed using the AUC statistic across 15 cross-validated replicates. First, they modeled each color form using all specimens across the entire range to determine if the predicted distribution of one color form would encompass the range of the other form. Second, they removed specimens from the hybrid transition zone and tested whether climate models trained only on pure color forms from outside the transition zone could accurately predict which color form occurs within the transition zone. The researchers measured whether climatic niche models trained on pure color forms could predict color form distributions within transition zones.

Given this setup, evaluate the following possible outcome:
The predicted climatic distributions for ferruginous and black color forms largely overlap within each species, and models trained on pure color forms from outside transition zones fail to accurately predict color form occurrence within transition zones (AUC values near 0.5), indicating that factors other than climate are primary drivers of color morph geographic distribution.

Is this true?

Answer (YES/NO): NO